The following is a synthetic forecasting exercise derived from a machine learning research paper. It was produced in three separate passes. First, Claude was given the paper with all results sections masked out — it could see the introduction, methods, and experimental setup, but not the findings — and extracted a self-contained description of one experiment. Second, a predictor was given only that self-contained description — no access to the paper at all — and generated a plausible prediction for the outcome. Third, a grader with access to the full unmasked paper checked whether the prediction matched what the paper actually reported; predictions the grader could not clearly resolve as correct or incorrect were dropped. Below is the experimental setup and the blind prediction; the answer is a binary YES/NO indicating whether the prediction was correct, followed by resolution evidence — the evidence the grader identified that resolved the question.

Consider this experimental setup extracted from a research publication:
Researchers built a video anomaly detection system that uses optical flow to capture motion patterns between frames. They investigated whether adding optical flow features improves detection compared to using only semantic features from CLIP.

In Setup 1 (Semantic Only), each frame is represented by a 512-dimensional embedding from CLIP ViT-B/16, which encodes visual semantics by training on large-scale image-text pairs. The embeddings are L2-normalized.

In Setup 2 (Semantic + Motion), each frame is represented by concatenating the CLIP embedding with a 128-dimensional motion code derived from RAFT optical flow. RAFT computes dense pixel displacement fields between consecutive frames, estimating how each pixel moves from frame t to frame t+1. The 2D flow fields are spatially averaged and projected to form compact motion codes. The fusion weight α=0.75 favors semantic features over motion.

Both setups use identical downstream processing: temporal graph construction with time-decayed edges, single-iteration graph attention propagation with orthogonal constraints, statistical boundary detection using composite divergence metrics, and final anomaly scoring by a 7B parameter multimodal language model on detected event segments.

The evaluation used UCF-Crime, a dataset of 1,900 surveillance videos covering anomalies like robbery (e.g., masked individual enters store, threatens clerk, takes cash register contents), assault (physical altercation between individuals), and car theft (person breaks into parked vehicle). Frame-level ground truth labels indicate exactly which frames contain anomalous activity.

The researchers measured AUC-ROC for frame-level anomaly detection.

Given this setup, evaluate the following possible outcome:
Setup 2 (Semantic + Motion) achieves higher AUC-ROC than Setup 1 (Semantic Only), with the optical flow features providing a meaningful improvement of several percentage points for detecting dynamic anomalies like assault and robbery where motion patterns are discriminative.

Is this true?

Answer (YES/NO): NO